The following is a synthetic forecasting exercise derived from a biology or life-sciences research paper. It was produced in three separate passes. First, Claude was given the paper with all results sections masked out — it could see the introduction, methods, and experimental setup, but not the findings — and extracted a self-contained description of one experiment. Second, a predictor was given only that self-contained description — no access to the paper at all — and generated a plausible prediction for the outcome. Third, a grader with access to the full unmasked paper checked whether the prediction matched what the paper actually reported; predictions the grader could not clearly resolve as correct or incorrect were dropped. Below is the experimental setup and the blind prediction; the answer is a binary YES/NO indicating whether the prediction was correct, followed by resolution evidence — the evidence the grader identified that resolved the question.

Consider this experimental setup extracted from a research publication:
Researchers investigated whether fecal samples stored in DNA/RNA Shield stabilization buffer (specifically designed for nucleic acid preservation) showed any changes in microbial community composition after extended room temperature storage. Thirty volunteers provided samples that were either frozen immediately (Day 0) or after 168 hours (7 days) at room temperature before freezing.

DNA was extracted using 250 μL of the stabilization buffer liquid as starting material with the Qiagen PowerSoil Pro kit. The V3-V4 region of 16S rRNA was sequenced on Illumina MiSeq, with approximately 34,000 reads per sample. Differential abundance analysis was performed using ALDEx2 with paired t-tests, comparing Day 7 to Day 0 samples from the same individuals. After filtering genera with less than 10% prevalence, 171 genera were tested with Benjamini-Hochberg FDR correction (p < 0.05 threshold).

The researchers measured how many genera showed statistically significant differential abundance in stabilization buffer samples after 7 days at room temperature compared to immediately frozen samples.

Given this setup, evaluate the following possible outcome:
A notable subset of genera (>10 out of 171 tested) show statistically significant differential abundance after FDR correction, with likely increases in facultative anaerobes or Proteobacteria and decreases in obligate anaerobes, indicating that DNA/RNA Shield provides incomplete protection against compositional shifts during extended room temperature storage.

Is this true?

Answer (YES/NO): NO